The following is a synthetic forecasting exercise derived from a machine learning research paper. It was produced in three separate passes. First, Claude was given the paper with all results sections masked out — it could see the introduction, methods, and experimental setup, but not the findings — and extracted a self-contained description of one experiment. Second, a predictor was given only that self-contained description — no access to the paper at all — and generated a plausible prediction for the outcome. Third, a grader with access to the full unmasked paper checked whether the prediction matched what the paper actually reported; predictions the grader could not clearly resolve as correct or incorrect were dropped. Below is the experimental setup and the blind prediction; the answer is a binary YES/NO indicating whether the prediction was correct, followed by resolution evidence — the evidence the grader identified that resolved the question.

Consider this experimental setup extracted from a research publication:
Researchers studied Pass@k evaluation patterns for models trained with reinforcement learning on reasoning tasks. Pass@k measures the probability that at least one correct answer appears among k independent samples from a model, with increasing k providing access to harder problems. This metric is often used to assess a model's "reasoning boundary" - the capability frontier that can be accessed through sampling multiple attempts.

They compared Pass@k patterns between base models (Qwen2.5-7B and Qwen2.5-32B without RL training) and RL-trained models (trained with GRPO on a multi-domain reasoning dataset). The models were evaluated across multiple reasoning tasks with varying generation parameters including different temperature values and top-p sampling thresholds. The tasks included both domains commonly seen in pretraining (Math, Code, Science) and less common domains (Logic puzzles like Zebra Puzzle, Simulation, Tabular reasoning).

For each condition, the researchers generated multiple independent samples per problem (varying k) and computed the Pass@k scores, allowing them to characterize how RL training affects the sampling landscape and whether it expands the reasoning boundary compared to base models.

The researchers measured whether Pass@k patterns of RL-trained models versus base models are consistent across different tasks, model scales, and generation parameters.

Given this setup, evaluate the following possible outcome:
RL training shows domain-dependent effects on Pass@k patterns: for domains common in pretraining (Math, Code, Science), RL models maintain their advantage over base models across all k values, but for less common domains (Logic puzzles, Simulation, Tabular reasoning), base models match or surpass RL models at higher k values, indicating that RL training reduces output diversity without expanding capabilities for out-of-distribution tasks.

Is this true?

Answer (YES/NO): NO